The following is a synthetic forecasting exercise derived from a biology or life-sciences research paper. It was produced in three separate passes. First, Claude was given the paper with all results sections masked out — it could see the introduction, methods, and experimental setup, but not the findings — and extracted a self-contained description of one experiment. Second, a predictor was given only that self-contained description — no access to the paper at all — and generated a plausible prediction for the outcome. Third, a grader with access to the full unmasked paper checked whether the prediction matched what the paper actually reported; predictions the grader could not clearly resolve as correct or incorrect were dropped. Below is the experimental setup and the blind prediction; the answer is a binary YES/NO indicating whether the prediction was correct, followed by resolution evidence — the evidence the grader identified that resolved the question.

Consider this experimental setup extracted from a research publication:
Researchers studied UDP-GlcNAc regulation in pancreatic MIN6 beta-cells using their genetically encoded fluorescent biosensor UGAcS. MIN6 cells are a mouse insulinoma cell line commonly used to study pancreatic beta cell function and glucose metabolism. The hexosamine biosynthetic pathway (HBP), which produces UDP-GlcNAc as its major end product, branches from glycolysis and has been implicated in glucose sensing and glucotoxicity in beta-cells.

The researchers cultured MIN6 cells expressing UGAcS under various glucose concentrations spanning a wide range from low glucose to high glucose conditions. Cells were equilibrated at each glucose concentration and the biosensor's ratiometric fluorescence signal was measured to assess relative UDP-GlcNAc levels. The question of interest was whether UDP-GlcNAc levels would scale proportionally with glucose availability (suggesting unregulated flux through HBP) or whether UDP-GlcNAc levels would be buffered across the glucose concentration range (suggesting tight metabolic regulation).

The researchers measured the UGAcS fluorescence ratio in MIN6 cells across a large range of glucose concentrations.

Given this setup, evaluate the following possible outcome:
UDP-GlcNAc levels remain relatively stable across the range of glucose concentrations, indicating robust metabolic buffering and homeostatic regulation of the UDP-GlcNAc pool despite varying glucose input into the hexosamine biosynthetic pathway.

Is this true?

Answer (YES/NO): NO